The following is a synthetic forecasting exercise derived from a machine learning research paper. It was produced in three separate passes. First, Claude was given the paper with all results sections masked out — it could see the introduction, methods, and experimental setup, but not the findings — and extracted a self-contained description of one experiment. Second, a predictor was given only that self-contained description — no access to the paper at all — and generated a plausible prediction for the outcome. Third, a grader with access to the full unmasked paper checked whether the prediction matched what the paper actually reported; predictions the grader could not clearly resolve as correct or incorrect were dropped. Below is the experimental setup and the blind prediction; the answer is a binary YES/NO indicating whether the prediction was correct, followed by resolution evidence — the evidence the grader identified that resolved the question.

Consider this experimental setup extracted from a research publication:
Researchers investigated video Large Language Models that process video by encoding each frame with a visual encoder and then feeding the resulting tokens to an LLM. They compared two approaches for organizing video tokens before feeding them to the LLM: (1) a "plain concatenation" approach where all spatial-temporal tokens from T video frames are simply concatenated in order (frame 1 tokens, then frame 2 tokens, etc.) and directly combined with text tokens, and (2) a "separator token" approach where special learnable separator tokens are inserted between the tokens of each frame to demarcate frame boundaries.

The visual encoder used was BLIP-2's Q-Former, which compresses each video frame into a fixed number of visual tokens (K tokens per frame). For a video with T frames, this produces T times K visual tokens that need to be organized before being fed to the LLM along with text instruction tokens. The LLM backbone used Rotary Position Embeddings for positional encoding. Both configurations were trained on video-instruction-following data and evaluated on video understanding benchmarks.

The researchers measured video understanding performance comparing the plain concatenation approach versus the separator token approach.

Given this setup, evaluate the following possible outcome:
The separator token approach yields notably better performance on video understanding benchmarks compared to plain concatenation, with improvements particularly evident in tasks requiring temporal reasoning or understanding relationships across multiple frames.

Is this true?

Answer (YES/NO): NO